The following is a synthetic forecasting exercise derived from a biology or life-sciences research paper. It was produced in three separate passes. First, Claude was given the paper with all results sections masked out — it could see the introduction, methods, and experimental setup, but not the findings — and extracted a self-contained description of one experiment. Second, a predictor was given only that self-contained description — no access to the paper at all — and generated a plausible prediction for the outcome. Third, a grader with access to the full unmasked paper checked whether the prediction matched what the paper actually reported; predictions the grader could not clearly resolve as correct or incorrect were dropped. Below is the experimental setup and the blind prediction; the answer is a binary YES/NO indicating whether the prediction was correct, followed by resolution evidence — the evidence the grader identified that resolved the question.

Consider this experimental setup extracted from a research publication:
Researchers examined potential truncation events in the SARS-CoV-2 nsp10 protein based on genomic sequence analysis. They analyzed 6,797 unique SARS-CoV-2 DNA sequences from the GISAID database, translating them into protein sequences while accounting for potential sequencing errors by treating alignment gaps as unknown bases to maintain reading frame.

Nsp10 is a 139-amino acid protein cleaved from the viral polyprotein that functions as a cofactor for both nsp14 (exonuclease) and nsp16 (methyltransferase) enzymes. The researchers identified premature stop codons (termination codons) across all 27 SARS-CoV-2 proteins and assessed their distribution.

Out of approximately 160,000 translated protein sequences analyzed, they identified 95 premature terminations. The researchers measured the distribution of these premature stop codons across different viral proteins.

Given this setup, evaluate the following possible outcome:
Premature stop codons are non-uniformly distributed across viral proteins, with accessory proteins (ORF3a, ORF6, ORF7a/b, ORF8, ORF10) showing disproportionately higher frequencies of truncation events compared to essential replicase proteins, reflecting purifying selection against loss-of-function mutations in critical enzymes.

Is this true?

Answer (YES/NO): NO